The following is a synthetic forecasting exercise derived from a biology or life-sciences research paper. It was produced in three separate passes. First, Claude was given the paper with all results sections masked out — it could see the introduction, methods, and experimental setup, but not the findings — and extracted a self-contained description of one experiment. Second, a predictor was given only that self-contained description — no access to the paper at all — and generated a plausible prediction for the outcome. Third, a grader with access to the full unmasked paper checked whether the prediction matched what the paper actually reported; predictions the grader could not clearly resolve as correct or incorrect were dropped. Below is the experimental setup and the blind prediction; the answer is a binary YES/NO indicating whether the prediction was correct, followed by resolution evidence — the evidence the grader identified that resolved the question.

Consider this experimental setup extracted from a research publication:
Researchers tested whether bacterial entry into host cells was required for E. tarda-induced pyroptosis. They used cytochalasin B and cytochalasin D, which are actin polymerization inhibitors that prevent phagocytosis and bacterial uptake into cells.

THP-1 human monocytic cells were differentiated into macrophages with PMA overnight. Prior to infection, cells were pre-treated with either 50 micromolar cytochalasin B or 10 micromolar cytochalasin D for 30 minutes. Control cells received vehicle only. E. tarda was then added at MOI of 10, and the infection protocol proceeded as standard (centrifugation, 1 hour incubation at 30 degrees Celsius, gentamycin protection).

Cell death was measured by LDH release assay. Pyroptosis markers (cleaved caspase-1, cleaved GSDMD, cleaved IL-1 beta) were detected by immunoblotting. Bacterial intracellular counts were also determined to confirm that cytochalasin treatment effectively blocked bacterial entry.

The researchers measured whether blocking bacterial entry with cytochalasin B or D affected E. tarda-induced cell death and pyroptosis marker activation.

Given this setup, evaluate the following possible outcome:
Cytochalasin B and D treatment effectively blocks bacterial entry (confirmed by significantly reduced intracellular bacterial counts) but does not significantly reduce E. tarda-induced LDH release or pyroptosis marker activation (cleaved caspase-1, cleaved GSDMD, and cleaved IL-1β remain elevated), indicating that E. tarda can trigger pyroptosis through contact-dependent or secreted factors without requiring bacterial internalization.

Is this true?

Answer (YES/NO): NO